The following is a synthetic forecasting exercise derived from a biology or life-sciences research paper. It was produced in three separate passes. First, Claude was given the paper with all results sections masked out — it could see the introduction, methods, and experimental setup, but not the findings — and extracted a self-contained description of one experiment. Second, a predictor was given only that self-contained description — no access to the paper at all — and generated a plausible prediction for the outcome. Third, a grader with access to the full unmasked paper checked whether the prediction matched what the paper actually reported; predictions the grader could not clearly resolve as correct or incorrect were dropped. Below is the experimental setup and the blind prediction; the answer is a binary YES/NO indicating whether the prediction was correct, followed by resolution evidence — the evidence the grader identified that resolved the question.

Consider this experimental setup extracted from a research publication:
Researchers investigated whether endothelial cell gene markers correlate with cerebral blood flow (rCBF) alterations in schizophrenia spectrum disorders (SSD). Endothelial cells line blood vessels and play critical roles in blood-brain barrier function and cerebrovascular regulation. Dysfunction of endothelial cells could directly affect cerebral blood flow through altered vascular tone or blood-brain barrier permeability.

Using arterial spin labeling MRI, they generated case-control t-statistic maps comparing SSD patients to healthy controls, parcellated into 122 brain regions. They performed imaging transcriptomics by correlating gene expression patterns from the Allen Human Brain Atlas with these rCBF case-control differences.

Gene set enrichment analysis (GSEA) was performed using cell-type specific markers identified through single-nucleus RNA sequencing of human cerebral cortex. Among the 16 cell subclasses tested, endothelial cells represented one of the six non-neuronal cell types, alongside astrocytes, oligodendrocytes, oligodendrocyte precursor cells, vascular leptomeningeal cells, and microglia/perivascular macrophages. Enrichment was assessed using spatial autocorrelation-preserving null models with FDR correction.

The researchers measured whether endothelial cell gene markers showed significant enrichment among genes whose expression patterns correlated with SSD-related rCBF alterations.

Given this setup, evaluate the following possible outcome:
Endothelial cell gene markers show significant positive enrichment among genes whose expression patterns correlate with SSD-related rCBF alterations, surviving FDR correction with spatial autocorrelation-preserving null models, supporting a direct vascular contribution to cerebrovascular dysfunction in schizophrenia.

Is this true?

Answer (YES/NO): NO